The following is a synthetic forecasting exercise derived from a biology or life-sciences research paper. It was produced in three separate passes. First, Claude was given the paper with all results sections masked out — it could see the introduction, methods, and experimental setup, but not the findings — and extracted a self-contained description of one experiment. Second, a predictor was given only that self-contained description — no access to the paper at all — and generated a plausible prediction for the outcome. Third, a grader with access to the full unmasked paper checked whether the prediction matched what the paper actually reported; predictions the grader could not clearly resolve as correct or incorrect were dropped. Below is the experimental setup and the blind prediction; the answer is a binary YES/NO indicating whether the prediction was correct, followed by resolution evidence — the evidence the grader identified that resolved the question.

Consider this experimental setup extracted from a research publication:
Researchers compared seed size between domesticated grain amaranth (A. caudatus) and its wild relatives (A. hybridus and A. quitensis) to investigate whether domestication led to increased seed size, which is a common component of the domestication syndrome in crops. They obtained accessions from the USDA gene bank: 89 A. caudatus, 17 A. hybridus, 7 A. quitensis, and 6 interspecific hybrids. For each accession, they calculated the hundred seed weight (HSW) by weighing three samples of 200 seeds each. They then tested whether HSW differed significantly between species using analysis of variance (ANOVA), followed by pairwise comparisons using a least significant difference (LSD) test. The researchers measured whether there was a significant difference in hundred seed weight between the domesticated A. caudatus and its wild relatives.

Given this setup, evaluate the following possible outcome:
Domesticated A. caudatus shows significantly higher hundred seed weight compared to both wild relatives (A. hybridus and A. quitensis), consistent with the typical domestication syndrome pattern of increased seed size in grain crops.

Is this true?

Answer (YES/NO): NO